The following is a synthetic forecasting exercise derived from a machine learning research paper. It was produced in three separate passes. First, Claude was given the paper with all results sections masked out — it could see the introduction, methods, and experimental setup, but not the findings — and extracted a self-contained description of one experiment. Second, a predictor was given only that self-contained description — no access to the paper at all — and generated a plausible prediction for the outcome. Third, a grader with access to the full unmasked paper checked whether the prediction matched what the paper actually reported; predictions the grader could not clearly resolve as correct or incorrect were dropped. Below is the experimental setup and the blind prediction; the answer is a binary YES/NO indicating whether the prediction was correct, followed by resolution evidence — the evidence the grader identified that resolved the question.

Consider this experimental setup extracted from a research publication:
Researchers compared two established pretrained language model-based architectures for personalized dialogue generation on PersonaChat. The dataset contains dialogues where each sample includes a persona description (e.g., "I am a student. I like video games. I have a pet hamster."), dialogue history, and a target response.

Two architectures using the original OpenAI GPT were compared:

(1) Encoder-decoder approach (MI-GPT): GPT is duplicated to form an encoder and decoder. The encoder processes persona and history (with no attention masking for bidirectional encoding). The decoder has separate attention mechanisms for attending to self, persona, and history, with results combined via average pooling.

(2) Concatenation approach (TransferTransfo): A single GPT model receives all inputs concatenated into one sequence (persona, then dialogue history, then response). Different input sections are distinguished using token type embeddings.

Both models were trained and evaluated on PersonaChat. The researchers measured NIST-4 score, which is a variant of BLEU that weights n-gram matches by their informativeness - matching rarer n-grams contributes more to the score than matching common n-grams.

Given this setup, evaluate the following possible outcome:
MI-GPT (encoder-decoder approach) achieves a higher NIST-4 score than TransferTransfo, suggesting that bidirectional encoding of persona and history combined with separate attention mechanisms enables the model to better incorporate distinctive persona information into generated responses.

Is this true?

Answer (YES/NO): YES